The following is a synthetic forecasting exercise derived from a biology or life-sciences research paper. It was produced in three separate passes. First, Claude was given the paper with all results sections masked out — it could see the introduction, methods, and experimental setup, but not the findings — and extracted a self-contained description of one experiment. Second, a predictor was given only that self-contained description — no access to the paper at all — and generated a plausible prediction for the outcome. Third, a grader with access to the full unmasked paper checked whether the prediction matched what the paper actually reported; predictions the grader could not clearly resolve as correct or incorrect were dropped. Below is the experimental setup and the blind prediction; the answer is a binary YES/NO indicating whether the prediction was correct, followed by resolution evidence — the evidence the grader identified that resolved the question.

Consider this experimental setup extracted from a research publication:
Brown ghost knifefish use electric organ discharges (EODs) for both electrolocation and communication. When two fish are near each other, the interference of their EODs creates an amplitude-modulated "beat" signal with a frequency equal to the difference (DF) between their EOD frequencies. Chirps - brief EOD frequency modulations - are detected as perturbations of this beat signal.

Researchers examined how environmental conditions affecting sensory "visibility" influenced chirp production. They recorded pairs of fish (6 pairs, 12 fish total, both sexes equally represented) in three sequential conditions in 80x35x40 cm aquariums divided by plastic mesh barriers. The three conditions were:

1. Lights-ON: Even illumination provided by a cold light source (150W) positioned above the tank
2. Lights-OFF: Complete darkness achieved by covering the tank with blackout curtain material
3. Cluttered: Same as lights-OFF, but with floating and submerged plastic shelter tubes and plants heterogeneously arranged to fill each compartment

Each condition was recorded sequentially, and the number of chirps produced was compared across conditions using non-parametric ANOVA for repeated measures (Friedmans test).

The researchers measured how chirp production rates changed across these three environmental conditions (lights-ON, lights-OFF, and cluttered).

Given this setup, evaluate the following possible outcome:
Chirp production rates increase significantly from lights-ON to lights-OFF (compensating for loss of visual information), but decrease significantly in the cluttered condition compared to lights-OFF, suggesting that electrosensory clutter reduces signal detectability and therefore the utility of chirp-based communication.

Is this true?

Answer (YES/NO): NO